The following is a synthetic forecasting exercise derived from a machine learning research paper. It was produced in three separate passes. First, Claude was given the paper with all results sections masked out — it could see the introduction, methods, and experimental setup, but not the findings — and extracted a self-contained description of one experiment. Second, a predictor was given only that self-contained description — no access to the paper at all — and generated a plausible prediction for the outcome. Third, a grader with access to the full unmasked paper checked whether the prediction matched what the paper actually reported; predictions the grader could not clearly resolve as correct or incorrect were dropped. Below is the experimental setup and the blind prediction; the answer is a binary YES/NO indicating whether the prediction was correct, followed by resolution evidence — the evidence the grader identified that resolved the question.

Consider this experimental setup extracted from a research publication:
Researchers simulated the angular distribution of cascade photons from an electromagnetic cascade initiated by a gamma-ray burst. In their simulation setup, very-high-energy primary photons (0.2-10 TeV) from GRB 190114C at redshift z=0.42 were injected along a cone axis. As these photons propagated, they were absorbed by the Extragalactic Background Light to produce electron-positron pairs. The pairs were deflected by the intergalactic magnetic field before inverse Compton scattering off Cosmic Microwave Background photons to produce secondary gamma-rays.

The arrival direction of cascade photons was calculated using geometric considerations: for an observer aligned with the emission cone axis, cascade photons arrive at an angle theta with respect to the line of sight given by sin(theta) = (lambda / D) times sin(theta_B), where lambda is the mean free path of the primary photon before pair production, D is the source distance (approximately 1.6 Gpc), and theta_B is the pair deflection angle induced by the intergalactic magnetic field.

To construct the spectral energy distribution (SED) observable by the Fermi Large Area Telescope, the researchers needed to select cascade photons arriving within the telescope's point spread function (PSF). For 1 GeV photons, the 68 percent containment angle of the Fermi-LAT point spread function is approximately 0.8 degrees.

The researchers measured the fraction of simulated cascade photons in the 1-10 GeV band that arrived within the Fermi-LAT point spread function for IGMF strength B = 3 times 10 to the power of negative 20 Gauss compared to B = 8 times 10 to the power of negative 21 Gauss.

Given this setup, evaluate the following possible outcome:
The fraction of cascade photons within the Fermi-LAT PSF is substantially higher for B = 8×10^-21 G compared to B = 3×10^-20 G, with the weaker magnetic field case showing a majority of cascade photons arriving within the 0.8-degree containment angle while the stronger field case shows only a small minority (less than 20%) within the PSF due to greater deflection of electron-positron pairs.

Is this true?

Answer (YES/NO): NO